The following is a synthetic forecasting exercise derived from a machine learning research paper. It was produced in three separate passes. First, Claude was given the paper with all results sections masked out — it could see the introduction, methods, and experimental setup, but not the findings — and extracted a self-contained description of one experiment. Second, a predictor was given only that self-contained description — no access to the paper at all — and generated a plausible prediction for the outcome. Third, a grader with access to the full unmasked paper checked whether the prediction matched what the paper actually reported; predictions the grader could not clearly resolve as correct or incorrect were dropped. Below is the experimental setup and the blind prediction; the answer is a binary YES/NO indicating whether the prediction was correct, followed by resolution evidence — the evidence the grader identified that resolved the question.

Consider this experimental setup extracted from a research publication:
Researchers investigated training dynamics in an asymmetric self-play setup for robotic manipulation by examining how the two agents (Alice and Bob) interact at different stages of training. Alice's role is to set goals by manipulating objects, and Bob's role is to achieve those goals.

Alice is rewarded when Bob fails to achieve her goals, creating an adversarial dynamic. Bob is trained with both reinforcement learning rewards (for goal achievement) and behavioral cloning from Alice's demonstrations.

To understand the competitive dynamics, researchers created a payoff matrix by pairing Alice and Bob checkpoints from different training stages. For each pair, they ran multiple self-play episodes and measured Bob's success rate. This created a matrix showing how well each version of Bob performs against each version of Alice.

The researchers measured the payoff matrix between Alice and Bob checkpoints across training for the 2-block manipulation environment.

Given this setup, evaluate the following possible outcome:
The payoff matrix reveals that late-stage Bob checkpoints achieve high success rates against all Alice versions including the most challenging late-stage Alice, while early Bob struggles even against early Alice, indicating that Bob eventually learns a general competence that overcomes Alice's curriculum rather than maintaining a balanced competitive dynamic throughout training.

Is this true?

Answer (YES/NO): NO